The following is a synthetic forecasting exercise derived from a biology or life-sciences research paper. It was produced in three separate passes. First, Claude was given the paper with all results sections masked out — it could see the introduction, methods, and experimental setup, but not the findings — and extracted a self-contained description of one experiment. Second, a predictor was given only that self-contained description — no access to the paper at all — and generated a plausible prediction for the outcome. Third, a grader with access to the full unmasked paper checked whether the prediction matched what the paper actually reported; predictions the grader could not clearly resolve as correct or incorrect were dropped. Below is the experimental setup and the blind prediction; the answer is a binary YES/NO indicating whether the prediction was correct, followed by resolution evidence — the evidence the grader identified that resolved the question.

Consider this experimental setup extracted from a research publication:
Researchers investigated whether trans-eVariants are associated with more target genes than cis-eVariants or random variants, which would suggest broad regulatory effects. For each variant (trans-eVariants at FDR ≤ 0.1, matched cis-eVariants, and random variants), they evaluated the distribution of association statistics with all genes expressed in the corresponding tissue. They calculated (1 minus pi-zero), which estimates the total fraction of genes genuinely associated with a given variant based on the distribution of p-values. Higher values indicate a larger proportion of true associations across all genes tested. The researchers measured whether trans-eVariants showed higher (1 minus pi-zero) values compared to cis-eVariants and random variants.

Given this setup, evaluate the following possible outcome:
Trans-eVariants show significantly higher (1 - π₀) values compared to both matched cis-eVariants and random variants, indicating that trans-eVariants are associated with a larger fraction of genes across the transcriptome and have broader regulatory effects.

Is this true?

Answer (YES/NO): YES